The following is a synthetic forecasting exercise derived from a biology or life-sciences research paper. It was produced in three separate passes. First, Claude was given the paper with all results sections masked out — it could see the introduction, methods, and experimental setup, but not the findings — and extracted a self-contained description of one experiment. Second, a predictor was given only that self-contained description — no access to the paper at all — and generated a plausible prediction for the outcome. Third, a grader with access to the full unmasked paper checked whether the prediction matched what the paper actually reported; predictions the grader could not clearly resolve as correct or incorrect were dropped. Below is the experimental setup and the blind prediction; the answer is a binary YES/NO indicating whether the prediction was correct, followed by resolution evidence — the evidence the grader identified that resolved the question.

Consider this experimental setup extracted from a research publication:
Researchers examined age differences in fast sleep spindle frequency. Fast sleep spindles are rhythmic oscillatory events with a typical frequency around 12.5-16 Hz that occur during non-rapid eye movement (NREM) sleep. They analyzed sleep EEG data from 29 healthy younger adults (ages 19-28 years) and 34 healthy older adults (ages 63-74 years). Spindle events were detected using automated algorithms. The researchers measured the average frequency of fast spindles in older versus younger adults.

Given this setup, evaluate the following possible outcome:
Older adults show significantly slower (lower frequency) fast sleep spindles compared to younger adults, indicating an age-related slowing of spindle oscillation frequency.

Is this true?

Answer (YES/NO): NO